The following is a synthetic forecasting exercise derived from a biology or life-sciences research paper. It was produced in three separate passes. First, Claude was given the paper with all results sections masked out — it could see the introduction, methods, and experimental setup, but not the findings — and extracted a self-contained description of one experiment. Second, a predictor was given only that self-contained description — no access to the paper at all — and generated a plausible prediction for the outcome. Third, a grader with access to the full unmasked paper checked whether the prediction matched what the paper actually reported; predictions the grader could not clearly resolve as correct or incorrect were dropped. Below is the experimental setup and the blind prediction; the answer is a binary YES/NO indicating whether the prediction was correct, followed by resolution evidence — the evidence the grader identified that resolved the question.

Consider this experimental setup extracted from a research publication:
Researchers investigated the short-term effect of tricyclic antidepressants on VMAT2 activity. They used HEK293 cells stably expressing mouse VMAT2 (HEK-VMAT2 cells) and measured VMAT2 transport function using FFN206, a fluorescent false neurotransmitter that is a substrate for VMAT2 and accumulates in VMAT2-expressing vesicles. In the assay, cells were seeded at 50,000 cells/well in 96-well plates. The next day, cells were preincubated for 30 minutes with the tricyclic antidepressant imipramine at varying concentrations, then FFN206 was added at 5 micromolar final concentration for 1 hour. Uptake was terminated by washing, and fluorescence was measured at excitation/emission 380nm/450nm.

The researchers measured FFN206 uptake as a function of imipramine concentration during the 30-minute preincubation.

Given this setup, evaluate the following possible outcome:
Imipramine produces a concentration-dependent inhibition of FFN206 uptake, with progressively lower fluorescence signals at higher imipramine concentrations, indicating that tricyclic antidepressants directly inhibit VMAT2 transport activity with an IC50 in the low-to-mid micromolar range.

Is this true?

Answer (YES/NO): YES